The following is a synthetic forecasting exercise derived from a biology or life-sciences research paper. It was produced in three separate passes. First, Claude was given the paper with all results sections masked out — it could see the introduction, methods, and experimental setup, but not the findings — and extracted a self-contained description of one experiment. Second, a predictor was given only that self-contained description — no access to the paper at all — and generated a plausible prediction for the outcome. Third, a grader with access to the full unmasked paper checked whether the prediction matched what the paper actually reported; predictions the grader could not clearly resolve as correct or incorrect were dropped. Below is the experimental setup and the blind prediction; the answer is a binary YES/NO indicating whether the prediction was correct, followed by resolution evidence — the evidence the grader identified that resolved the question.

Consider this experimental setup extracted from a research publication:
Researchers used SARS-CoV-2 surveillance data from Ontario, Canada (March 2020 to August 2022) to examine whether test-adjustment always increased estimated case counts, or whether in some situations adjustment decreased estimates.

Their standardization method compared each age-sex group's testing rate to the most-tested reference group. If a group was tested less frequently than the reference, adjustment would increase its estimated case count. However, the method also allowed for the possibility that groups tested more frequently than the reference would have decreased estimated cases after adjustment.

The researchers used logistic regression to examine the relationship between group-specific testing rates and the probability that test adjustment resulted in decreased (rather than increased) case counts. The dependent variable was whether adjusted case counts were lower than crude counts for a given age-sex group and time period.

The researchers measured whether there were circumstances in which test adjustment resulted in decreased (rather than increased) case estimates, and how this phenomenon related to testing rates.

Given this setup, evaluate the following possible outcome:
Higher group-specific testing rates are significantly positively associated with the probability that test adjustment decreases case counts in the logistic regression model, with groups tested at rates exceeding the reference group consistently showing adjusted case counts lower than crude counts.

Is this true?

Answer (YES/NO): NO